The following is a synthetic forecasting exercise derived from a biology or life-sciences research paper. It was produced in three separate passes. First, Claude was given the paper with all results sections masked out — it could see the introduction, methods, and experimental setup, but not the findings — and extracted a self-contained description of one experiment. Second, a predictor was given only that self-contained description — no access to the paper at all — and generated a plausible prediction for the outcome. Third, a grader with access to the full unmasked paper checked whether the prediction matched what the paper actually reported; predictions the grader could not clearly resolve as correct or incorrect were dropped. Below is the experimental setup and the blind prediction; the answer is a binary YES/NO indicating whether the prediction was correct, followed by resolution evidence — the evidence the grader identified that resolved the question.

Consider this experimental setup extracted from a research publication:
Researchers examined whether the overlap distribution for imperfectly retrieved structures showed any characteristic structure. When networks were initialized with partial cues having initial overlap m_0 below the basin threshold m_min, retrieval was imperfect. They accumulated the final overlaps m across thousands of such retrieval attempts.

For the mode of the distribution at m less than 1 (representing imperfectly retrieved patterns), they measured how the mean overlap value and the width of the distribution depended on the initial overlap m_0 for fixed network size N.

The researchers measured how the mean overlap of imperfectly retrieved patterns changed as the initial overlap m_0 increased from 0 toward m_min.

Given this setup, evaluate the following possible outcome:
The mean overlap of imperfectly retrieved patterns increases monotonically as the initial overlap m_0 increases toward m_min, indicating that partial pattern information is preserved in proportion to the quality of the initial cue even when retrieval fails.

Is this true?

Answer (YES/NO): YES